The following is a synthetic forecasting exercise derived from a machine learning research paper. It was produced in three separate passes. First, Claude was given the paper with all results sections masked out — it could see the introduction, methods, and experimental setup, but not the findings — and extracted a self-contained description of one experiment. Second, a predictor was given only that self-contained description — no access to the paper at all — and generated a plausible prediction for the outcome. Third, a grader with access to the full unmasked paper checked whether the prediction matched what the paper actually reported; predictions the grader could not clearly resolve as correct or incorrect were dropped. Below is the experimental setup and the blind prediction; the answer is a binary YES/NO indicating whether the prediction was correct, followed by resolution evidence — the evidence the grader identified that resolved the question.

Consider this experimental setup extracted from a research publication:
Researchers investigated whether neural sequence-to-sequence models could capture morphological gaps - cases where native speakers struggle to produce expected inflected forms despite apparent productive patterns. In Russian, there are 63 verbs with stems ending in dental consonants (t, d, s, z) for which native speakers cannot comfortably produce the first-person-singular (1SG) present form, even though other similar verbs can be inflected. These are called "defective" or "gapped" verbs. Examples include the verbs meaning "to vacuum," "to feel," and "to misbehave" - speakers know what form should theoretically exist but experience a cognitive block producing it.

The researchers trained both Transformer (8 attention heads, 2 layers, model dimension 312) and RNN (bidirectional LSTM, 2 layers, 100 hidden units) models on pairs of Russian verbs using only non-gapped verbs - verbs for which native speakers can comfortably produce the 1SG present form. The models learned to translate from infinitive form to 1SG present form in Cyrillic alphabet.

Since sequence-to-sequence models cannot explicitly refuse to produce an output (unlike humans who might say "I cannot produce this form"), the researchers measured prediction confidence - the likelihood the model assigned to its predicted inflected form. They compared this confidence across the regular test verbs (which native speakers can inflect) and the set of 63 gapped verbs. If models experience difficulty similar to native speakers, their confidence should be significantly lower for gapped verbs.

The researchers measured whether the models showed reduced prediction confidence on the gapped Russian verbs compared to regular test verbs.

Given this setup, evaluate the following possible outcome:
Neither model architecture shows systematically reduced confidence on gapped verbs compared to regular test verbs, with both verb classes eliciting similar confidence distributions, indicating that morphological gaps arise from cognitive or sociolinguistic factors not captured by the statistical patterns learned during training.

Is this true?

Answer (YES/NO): YES